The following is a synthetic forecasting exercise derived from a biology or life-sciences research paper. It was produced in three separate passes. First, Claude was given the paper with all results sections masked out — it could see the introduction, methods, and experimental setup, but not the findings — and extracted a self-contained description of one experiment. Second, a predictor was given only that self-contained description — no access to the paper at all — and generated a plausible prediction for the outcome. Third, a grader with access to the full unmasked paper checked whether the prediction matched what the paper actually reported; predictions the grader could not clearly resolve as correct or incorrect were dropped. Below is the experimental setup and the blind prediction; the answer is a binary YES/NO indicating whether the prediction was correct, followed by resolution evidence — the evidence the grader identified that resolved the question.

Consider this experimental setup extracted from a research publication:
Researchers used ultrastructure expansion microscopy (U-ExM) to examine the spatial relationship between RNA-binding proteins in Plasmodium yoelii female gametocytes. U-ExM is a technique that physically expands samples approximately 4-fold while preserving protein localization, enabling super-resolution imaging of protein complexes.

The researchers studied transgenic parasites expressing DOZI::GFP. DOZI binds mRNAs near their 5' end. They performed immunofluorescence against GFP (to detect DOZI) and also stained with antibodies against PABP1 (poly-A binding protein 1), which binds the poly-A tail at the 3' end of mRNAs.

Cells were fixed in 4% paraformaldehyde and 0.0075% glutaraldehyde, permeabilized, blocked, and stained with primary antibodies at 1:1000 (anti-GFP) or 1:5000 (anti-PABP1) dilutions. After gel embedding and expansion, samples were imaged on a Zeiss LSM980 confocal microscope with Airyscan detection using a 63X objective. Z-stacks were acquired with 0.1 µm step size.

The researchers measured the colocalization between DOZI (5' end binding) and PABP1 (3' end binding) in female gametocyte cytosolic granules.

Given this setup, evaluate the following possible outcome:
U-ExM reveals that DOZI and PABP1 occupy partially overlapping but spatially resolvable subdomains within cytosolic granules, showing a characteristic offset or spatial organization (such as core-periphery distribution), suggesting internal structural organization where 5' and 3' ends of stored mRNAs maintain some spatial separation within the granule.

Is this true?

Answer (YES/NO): NO